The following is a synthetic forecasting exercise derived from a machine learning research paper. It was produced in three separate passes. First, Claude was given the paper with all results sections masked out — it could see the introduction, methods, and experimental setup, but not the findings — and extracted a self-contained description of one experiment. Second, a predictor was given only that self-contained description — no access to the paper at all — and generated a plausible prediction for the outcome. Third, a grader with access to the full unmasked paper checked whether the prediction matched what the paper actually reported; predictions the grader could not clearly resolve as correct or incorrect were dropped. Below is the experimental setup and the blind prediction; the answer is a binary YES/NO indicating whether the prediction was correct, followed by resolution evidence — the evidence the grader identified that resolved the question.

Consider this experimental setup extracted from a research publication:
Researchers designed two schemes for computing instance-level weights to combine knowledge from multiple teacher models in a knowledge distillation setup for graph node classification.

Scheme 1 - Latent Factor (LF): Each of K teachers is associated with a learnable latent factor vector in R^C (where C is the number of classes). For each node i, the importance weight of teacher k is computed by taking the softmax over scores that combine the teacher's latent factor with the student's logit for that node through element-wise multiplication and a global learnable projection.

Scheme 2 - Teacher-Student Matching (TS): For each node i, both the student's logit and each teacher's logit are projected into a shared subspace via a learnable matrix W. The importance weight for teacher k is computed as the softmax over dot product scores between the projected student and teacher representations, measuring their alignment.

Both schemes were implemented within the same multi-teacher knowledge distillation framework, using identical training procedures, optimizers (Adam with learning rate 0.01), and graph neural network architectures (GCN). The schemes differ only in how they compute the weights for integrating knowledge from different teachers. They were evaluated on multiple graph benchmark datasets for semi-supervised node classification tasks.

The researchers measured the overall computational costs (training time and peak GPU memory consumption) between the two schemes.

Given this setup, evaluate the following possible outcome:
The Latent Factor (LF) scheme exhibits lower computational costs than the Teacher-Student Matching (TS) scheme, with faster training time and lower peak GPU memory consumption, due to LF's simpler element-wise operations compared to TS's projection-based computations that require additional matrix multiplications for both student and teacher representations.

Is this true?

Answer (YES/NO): NO